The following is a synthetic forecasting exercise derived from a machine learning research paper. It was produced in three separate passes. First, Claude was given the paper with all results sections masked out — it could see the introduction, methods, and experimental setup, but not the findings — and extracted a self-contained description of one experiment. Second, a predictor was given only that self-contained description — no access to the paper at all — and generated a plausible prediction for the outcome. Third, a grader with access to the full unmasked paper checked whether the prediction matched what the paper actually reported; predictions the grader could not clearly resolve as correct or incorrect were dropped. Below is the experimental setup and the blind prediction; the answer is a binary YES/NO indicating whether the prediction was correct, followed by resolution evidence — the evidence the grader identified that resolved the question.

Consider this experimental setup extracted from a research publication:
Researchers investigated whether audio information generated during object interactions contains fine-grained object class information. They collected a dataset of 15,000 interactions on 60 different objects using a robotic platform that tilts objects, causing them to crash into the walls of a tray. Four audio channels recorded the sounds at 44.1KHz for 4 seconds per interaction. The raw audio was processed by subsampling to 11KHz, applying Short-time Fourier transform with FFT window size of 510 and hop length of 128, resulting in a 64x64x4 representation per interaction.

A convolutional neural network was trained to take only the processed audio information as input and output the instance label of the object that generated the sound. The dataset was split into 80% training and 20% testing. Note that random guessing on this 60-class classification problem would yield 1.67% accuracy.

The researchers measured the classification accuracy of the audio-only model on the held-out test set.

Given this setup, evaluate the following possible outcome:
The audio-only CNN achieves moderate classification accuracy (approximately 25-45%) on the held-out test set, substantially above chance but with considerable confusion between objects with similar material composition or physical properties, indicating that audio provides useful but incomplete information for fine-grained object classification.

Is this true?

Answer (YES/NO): NO